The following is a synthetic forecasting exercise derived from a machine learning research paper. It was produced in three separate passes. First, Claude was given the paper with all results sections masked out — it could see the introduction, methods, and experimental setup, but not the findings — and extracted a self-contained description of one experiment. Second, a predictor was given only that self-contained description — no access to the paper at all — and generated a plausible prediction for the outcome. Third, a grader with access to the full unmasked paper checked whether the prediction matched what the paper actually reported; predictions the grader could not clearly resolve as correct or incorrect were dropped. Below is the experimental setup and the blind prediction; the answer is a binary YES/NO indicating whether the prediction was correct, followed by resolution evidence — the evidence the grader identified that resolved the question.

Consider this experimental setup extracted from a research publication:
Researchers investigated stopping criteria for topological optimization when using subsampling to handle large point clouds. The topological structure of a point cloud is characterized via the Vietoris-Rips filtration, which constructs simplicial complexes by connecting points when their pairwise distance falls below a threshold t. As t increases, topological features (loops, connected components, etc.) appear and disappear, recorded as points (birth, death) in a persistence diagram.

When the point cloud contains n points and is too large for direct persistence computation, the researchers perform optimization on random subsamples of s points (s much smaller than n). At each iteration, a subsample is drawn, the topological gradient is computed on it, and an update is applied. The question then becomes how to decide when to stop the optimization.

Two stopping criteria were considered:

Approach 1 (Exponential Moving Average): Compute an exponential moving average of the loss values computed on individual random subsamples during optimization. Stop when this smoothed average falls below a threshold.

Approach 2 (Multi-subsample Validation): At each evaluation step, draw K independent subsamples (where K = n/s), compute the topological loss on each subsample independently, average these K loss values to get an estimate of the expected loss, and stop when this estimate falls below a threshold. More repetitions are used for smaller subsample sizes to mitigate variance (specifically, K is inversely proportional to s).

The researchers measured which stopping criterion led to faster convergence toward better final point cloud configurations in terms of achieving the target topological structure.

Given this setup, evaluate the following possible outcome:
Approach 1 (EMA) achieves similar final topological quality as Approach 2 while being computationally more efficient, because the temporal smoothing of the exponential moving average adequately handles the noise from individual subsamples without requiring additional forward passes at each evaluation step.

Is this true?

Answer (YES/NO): NO